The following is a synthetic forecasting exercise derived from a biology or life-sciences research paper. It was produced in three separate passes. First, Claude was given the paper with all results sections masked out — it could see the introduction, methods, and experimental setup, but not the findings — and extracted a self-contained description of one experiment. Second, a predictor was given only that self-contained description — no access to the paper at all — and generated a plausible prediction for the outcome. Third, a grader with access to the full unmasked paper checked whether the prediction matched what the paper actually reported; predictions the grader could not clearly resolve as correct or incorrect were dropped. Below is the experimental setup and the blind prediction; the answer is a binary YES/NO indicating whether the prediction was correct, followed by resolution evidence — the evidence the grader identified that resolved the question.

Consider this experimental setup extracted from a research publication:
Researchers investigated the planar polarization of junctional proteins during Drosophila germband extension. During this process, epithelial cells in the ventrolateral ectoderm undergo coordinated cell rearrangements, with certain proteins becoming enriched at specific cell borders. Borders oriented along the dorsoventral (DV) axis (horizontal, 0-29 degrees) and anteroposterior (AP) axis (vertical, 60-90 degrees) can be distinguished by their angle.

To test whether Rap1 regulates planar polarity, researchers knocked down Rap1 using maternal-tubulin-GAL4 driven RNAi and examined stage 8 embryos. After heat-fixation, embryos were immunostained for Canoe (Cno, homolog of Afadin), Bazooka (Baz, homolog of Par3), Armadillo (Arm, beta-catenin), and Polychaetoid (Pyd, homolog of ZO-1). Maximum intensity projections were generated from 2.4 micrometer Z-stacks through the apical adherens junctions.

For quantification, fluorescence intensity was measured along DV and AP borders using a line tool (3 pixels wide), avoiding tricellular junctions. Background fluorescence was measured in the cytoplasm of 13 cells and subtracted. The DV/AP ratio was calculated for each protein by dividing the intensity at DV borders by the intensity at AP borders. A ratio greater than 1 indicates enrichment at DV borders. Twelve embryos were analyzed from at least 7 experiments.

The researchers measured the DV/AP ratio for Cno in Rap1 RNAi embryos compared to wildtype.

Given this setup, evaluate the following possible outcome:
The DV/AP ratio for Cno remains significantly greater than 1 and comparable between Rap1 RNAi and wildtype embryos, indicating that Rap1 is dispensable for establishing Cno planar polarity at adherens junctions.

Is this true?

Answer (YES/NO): NO